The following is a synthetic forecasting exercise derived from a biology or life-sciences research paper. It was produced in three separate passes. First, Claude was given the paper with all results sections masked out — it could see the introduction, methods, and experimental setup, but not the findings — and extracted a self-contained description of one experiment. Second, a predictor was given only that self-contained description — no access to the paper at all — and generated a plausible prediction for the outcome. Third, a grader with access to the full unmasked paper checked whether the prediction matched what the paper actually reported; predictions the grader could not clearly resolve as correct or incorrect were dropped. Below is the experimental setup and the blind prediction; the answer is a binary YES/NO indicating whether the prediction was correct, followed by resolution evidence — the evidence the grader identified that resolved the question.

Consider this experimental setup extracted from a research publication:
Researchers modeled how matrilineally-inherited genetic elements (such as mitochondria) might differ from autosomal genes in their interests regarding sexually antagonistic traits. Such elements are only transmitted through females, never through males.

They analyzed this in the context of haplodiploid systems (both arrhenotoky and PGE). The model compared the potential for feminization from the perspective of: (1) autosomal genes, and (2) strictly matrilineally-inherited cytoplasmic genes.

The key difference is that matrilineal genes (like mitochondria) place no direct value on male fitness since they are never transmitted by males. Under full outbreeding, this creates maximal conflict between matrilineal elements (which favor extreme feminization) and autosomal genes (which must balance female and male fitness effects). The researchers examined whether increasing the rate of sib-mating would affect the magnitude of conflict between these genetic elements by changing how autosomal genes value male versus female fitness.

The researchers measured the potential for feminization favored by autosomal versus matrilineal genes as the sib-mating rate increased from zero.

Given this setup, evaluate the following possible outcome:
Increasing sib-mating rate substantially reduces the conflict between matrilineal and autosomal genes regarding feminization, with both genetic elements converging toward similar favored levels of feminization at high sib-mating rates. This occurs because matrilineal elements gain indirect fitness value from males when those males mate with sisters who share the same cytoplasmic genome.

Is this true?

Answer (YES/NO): NO